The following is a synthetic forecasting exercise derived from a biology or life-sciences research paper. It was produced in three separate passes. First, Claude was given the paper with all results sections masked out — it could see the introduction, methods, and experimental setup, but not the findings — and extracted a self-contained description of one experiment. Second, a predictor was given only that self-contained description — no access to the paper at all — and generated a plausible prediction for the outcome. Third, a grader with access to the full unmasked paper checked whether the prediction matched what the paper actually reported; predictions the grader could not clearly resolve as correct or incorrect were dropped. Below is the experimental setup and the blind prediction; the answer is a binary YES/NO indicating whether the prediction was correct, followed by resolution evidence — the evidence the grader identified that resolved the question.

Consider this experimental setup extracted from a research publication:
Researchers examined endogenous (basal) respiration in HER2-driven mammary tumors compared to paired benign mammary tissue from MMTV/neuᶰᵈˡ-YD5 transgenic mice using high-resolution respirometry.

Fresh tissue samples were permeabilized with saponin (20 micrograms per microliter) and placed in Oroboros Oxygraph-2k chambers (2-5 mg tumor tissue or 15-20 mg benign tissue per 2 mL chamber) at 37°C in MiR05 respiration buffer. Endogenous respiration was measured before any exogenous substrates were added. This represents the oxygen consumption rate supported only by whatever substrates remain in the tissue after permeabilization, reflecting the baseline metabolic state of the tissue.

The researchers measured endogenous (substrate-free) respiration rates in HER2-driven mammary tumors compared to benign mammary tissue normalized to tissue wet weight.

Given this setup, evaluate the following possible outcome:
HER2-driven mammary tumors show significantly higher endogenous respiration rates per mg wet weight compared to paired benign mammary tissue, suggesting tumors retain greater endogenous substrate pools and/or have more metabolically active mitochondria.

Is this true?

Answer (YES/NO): YES